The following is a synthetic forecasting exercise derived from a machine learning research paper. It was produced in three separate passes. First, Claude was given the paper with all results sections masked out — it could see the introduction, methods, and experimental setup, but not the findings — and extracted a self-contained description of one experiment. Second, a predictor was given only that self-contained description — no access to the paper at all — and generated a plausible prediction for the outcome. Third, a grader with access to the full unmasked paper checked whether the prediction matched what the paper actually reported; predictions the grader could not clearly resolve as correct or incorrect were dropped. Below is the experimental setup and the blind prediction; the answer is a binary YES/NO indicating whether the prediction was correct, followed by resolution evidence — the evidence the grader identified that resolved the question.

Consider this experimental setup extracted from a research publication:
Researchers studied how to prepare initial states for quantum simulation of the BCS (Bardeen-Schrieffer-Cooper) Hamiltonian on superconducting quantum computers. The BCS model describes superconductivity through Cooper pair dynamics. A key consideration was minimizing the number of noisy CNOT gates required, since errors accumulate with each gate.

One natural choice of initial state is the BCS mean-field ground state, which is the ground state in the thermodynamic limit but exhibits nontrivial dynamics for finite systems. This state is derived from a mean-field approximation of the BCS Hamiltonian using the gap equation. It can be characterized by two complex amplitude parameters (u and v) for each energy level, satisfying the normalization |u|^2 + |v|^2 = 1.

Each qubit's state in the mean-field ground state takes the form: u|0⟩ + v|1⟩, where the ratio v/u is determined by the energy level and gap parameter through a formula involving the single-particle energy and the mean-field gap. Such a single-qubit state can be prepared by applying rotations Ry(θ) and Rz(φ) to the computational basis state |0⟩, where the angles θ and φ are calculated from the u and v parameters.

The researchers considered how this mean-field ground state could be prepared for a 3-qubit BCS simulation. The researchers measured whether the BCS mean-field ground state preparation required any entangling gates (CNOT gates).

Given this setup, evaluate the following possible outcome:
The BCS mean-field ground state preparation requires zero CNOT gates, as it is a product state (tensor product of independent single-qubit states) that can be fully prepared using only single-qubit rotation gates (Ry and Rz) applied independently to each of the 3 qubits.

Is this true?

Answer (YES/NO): YES